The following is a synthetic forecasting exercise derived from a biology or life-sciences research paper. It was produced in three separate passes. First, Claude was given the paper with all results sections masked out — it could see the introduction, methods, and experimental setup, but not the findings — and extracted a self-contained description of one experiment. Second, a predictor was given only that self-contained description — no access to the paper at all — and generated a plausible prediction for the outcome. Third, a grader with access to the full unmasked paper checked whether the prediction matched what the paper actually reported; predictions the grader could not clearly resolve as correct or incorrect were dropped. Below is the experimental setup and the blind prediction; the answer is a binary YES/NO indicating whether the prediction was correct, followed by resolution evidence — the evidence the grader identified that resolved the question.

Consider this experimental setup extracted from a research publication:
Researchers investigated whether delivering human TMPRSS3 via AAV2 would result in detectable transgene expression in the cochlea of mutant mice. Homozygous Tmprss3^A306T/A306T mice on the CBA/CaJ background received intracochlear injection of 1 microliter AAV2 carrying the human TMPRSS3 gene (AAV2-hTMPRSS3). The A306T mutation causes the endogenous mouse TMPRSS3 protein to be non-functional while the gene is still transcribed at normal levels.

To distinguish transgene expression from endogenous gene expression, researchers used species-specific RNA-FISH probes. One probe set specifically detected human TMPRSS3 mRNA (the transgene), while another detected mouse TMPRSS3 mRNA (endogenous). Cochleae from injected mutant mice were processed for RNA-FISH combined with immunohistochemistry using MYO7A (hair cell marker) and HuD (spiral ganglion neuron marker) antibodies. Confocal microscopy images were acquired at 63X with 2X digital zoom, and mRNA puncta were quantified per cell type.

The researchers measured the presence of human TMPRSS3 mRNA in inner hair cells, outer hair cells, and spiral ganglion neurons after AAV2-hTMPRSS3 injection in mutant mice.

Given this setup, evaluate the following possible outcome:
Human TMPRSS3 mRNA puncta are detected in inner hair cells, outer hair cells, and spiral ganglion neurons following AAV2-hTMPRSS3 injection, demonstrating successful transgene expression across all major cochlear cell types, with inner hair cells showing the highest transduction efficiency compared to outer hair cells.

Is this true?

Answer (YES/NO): NO